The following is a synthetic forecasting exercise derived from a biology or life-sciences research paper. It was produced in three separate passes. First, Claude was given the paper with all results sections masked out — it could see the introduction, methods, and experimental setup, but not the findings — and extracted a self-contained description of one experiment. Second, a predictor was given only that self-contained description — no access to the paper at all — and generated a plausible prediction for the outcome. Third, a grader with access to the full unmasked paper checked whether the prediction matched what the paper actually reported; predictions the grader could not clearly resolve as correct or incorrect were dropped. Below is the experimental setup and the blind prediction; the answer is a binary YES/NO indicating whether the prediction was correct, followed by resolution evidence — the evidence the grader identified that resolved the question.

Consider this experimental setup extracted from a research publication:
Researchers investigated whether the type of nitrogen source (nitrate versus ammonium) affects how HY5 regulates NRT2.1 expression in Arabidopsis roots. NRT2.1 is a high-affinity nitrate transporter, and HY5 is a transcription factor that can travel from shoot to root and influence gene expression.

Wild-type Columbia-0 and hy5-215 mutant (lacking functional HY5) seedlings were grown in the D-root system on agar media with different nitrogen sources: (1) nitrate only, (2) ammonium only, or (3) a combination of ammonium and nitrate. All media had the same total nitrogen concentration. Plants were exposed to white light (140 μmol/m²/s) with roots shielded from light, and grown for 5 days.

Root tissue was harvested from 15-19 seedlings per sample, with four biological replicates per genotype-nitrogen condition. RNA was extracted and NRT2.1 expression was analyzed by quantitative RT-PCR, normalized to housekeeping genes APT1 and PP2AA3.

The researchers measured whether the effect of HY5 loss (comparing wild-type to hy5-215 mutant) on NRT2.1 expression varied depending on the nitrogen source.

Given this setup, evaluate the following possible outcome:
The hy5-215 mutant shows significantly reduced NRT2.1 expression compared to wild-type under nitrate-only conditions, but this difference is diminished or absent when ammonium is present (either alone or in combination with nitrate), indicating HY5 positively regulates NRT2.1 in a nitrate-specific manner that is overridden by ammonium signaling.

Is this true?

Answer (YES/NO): NO